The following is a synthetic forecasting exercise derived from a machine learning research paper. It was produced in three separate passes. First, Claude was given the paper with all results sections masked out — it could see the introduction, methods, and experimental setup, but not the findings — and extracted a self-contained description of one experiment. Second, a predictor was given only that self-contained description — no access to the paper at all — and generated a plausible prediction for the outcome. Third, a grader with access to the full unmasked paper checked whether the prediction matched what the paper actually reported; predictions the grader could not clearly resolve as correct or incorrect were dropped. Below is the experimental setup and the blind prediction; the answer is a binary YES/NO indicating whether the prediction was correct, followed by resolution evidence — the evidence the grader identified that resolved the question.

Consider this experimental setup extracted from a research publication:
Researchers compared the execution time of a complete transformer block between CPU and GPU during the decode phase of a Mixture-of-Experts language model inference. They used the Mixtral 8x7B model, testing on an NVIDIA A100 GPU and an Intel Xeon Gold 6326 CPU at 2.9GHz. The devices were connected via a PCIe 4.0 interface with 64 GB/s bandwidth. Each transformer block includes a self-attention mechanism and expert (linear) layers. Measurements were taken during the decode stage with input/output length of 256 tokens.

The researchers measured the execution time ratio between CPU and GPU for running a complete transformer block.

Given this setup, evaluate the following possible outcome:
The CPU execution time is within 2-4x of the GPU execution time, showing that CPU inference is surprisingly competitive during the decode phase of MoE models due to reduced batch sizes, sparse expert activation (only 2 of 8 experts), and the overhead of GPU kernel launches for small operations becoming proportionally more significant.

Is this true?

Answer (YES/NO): NO